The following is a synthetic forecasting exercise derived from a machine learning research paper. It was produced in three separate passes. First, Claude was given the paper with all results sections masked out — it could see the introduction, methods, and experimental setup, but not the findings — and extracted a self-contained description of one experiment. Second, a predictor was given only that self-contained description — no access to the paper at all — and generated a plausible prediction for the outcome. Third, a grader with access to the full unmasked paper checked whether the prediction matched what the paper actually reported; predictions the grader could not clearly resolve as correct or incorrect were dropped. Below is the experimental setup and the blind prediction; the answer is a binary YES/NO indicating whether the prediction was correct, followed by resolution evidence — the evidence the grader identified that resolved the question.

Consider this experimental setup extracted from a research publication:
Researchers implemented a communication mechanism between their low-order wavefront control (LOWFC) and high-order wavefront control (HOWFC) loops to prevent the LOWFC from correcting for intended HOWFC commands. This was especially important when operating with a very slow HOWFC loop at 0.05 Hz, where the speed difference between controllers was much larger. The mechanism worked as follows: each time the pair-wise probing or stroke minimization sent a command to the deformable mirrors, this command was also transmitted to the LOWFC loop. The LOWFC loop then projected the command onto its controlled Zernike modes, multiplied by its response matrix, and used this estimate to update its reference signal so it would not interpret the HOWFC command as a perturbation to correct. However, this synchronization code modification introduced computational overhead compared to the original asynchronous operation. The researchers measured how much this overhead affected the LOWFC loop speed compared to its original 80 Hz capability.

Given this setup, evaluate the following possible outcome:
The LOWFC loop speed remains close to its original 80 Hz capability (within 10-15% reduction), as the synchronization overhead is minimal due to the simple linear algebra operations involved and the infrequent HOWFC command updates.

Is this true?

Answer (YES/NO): NO